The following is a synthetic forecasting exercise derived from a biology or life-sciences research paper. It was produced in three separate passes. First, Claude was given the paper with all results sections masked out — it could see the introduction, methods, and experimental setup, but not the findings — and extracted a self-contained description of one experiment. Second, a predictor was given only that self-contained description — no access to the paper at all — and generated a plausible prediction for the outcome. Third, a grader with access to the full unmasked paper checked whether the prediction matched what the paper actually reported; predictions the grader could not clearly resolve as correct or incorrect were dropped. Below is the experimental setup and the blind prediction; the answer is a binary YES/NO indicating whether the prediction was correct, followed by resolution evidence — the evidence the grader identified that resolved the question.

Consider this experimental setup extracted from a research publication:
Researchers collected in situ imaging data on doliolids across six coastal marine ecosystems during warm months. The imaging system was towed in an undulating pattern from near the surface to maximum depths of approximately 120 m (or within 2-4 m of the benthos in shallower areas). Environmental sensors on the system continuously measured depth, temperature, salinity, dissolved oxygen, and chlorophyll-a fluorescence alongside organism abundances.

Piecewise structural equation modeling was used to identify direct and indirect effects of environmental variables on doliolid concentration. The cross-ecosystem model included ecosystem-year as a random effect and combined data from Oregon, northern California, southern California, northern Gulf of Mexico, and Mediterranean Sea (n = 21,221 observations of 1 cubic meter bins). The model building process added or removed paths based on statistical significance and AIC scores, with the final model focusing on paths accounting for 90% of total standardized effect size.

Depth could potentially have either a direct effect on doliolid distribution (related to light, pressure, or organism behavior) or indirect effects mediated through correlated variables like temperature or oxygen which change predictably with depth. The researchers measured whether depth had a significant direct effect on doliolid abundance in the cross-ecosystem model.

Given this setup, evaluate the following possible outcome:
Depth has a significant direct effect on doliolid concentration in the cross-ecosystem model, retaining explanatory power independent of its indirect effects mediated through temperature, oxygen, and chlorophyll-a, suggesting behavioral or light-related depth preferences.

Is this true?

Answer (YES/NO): NO